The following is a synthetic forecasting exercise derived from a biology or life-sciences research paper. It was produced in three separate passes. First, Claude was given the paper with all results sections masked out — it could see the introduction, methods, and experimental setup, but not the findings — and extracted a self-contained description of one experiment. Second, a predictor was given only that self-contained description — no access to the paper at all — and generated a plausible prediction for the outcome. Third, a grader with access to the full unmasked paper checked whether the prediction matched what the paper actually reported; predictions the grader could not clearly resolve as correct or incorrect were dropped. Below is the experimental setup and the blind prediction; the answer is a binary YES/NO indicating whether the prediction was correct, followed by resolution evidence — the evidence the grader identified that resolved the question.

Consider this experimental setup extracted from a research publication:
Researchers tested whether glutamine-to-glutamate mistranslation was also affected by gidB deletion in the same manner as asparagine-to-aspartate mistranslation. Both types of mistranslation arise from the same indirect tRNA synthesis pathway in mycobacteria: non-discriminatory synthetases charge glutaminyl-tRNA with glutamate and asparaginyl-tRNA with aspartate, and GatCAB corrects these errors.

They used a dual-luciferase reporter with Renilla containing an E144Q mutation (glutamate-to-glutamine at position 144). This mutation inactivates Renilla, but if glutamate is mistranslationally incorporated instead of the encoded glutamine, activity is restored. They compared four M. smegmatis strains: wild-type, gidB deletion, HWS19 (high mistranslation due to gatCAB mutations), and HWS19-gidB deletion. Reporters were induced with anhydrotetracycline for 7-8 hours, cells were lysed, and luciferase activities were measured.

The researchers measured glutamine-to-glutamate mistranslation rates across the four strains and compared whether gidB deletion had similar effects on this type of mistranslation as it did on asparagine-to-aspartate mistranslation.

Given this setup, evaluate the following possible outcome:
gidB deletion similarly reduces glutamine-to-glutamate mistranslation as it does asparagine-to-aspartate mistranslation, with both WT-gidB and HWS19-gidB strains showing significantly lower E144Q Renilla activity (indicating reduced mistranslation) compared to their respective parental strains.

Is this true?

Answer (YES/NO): NO